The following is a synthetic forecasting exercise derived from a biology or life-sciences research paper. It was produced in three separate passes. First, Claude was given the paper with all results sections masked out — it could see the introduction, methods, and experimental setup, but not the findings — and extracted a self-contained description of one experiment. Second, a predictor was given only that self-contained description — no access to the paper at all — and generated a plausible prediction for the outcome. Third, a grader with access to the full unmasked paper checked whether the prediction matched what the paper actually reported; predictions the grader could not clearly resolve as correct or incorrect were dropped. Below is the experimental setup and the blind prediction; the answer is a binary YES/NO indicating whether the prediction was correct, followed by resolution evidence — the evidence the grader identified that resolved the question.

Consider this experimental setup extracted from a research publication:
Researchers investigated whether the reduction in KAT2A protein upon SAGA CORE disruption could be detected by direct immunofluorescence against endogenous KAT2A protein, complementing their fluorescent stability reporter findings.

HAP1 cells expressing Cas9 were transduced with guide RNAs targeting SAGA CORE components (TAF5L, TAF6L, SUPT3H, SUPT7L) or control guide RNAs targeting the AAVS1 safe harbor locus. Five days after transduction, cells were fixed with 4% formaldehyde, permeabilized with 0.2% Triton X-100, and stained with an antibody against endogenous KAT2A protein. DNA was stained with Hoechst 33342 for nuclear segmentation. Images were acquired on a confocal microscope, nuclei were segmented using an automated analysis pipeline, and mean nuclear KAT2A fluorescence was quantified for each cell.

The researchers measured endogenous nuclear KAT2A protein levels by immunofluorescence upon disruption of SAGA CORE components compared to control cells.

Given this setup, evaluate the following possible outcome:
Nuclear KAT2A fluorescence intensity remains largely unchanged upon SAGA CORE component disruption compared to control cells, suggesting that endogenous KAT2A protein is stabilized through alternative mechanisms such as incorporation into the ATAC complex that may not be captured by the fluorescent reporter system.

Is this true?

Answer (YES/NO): NO